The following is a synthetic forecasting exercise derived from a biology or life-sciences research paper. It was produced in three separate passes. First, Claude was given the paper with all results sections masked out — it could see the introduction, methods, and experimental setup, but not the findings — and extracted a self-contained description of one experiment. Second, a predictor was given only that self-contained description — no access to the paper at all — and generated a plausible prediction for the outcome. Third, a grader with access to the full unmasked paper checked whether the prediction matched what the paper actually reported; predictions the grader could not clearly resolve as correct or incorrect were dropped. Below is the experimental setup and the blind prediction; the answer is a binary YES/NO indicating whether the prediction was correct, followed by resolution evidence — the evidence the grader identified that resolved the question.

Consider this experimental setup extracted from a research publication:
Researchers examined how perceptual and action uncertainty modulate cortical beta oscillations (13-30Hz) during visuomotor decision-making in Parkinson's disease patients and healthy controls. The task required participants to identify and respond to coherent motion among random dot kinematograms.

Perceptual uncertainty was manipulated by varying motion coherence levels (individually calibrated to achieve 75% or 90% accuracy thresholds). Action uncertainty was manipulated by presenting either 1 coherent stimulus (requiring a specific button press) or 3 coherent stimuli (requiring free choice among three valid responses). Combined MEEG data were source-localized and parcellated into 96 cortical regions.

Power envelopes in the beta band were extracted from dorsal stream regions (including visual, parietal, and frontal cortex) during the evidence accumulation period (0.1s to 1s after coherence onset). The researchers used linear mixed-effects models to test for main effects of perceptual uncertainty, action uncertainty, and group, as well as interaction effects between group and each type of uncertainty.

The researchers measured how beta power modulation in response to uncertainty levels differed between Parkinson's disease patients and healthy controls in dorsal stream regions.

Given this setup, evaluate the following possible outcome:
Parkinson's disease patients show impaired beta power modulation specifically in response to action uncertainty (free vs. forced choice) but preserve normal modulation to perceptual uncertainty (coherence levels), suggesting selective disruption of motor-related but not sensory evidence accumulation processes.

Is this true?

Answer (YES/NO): YES